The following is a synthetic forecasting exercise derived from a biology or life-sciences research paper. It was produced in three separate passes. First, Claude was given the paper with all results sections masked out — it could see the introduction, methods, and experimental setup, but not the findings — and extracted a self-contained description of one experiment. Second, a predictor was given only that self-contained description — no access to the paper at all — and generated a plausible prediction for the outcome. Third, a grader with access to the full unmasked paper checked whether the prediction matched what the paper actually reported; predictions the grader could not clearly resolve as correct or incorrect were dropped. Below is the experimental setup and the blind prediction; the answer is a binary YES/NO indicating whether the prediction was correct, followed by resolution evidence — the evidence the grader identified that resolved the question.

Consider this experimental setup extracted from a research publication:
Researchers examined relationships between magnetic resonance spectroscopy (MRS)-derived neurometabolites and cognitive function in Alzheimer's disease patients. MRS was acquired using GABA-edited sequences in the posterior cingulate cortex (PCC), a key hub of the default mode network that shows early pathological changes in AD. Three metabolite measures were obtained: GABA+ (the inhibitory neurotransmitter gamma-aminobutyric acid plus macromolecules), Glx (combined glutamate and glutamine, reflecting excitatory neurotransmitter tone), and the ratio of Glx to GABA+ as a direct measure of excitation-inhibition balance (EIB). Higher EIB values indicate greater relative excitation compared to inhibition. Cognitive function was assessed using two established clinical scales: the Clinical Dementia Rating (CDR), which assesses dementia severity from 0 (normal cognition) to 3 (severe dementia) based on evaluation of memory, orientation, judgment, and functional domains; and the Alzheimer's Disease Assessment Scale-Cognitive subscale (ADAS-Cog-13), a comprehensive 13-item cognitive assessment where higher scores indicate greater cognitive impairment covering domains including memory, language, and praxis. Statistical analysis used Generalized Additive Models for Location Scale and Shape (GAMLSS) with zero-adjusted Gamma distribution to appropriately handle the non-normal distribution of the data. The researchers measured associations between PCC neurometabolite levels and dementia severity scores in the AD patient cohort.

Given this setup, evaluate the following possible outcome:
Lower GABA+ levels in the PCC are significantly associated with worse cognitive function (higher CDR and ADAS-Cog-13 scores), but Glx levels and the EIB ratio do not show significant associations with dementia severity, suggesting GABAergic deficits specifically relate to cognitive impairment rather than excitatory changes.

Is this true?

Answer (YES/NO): NO